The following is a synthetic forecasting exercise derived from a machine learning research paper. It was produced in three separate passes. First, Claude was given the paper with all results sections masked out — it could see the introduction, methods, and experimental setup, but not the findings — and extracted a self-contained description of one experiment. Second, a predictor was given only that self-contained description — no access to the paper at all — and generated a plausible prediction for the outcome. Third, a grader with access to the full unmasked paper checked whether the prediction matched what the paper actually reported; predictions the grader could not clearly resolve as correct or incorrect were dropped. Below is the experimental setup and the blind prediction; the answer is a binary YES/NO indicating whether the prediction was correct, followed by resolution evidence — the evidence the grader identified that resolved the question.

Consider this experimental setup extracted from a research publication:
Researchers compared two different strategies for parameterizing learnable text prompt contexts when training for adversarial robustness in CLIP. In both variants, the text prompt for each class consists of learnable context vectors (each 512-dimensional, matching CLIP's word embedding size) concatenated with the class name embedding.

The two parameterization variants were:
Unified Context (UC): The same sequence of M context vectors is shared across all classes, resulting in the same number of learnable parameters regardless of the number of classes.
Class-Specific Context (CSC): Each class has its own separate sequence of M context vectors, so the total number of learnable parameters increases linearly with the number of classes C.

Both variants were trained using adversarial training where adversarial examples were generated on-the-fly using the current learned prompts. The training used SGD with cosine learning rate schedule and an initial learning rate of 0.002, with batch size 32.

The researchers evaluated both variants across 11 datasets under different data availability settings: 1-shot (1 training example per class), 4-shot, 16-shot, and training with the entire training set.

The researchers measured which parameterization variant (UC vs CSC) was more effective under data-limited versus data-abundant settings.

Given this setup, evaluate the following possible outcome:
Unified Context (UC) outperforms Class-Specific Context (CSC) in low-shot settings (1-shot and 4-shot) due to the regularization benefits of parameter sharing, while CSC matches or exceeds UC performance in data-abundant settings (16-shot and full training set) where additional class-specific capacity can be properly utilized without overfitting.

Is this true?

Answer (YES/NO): YES